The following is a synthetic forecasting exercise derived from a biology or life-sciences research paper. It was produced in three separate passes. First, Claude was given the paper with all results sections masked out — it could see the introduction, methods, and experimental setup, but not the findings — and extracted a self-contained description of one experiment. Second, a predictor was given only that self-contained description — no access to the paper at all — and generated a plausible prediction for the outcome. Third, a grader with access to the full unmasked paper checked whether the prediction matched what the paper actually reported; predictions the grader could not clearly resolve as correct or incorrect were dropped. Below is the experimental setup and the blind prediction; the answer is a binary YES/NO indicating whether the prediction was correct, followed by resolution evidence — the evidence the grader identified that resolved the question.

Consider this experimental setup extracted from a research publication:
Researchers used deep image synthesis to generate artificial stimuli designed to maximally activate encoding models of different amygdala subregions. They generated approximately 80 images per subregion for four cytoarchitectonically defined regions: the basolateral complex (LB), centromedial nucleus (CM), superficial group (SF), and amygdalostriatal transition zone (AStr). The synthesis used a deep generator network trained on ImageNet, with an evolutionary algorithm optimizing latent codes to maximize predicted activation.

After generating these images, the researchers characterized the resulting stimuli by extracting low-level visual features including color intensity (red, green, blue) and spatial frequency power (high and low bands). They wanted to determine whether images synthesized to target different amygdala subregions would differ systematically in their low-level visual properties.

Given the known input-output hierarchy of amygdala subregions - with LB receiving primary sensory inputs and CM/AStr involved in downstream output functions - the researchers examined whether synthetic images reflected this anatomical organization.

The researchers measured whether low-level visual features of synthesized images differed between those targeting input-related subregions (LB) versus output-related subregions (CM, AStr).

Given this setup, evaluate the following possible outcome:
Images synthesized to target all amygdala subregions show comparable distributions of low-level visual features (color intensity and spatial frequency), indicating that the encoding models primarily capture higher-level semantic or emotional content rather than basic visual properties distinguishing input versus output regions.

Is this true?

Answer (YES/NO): NO